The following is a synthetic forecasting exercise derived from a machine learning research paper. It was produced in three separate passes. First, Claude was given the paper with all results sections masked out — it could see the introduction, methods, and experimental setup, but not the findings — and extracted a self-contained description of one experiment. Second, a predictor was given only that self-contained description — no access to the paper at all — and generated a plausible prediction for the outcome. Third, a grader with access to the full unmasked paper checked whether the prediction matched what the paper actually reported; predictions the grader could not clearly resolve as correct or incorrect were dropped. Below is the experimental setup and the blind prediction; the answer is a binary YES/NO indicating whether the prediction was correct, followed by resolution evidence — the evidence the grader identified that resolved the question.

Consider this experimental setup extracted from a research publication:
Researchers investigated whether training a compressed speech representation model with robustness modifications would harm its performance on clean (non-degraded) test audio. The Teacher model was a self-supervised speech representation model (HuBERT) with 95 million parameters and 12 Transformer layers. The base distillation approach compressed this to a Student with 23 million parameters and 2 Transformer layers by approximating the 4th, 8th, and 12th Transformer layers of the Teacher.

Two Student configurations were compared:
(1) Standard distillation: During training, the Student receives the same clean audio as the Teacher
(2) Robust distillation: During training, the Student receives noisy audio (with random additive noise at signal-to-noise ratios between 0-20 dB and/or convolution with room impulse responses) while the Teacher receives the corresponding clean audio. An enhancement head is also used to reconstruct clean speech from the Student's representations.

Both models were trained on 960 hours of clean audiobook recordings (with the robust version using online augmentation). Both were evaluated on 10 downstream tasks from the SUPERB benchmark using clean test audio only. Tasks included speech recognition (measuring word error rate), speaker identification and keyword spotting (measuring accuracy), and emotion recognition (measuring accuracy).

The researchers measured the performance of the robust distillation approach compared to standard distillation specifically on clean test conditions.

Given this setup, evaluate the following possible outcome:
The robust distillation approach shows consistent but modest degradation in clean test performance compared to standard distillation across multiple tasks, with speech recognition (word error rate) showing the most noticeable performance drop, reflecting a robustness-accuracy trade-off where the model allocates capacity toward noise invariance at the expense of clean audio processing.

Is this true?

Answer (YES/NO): NO